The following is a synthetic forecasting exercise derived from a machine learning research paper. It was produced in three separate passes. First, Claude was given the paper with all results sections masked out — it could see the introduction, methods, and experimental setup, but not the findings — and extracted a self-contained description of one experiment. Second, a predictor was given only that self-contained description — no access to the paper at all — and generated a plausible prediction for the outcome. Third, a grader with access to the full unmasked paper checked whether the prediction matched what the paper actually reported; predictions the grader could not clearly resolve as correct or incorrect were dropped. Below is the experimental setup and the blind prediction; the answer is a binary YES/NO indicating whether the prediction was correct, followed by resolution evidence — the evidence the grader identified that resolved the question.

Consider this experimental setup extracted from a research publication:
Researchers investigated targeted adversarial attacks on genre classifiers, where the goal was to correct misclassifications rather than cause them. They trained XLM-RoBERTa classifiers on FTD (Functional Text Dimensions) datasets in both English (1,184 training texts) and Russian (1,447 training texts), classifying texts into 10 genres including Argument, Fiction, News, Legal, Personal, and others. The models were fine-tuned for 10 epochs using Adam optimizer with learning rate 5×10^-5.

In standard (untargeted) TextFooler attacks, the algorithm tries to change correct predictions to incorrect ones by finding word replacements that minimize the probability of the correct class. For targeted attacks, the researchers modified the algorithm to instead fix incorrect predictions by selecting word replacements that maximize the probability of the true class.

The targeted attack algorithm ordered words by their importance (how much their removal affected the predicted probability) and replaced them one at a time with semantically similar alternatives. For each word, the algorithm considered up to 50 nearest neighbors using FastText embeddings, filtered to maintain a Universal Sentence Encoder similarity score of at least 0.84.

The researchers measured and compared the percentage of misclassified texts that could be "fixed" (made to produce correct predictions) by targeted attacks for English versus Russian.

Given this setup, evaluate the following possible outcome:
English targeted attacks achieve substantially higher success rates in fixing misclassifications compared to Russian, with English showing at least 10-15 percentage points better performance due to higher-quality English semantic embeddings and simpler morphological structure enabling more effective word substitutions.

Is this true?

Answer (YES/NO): NO